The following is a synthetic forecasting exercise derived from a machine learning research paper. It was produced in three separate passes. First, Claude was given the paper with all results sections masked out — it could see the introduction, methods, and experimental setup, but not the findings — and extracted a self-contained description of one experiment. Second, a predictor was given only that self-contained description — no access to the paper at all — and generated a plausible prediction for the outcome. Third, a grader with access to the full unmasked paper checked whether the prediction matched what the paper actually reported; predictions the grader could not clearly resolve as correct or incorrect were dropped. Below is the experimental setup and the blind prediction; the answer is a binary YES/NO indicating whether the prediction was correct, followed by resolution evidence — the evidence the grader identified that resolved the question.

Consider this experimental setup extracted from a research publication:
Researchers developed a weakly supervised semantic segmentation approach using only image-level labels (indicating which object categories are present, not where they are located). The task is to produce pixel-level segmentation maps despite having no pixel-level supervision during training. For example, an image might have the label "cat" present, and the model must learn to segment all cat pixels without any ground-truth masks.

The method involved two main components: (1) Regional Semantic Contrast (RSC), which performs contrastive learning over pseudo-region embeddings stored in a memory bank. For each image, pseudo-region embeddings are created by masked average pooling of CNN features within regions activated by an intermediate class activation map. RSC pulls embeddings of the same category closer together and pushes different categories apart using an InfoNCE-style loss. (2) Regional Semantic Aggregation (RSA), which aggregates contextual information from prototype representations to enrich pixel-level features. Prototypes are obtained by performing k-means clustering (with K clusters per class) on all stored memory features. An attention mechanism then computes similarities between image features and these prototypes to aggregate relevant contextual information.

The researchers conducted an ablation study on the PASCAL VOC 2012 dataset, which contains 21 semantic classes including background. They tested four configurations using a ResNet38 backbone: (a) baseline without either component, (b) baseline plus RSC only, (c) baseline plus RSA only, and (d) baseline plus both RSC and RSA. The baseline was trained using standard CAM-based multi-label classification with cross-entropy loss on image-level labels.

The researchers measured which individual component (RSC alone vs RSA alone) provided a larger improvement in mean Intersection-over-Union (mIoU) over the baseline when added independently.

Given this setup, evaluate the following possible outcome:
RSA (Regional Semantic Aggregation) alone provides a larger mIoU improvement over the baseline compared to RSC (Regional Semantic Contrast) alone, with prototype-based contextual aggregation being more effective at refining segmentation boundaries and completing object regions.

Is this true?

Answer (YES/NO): NO